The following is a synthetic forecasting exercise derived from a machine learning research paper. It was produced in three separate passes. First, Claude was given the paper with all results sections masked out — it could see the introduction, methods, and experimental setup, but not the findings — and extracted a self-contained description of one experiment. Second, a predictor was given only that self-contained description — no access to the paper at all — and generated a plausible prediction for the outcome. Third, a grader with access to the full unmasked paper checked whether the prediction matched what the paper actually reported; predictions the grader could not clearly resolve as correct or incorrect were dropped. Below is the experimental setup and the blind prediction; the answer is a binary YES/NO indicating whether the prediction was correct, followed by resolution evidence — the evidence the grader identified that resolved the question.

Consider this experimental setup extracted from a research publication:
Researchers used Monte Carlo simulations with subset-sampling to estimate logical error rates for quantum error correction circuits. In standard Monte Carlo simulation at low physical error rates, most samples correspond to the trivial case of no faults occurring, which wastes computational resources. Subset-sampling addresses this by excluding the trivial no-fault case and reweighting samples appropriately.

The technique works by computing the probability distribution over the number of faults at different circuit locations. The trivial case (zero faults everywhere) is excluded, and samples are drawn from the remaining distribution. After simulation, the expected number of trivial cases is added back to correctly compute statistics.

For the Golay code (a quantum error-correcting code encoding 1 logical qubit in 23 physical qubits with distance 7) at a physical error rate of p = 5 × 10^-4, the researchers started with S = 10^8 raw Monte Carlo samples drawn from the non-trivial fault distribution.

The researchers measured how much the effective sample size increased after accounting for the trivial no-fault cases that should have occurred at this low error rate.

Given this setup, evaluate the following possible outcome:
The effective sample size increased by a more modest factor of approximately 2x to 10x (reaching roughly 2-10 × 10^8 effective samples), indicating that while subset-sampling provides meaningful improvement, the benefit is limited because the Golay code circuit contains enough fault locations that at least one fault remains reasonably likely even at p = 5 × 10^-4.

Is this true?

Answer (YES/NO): NO